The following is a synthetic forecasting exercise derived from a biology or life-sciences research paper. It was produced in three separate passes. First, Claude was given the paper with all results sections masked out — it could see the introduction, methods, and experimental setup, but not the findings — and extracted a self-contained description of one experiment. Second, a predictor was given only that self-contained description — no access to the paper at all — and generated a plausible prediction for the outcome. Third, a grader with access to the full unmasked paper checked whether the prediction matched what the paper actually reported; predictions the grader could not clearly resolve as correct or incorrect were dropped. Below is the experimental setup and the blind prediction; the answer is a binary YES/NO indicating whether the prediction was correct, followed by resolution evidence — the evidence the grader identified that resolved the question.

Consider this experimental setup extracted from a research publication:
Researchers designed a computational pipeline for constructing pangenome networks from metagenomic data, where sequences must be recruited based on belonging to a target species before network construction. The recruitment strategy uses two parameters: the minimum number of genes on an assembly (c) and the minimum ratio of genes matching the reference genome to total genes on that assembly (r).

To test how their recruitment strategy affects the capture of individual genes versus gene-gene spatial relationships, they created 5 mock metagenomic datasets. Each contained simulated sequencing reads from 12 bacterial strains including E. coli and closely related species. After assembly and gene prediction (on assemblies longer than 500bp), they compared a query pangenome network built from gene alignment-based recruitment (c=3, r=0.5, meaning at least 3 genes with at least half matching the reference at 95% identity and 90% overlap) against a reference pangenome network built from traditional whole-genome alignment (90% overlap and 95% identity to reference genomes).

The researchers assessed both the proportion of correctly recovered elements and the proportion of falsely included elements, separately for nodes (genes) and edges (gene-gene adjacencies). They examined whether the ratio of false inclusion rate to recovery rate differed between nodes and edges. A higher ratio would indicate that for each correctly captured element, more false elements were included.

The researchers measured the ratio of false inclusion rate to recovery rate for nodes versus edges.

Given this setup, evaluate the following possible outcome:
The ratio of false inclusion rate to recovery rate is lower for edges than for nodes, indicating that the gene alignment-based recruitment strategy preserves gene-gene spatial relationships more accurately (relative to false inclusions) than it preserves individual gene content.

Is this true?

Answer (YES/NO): NO